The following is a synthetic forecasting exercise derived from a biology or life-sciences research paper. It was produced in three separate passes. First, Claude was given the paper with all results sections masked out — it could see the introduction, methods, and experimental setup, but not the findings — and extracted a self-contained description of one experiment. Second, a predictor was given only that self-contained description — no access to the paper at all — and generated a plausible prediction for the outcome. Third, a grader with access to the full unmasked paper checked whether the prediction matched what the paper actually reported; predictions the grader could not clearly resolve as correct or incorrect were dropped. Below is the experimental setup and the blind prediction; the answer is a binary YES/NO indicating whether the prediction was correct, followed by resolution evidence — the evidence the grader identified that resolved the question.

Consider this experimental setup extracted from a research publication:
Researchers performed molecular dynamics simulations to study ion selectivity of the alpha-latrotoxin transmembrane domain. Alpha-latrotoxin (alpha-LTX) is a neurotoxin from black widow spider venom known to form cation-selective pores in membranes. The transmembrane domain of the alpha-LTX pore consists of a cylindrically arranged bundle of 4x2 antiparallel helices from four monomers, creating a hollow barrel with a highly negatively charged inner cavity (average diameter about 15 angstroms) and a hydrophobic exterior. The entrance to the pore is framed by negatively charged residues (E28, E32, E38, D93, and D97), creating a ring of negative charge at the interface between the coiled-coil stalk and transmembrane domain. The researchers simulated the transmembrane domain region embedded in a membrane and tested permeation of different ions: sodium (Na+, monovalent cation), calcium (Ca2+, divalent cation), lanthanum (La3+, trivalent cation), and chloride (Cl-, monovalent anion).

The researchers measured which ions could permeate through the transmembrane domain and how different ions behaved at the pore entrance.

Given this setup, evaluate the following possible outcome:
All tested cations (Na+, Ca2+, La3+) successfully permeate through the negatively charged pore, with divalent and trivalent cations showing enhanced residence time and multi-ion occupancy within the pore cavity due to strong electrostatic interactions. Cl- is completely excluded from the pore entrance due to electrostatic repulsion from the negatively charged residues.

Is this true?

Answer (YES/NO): NO